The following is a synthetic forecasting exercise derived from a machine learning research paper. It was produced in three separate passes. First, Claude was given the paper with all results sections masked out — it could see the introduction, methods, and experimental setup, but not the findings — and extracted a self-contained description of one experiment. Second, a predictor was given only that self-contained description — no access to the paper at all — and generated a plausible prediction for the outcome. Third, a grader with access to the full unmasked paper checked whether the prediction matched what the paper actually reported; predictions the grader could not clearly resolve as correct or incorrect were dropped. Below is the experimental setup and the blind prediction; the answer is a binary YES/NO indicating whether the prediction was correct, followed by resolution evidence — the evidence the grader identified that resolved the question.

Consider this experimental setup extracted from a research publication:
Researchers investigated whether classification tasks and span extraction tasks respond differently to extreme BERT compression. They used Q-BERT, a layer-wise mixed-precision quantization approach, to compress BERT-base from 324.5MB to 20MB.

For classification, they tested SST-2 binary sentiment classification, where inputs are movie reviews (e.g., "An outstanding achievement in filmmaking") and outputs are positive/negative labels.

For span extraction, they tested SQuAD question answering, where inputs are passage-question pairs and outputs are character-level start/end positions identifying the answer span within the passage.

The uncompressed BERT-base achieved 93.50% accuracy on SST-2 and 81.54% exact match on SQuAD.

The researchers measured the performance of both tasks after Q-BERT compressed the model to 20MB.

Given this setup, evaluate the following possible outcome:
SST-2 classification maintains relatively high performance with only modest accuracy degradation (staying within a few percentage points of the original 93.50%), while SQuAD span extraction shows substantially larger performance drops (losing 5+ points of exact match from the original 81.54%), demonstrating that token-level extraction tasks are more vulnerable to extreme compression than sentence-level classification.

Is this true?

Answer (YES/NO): NO